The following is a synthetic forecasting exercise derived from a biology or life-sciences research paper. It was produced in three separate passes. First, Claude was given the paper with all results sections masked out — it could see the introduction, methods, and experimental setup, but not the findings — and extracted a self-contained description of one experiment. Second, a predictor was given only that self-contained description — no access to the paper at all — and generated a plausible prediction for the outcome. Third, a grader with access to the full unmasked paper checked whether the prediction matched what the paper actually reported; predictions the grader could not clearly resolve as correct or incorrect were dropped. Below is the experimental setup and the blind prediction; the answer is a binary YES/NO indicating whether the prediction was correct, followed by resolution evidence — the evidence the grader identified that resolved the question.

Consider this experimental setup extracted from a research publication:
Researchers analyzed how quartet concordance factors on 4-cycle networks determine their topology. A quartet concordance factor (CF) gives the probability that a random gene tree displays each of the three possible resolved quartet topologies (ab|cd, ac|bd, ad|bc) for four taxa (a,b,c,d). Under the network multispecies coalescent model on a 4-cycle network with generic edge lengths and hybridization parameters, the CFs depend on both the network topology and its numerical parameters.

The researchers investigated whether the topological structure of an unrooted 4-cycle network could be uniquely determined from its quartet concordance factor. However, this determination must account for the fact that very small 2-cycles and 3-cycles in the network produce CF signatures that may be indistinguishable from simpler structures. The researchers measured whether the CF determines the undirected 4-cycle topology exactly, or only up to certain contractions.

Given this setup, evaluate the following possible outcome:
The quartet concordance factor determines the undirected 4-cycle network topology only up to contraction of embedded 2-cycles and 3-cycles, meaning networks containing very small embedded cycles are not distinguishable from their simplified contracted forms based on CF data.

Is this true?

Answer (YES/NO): YES